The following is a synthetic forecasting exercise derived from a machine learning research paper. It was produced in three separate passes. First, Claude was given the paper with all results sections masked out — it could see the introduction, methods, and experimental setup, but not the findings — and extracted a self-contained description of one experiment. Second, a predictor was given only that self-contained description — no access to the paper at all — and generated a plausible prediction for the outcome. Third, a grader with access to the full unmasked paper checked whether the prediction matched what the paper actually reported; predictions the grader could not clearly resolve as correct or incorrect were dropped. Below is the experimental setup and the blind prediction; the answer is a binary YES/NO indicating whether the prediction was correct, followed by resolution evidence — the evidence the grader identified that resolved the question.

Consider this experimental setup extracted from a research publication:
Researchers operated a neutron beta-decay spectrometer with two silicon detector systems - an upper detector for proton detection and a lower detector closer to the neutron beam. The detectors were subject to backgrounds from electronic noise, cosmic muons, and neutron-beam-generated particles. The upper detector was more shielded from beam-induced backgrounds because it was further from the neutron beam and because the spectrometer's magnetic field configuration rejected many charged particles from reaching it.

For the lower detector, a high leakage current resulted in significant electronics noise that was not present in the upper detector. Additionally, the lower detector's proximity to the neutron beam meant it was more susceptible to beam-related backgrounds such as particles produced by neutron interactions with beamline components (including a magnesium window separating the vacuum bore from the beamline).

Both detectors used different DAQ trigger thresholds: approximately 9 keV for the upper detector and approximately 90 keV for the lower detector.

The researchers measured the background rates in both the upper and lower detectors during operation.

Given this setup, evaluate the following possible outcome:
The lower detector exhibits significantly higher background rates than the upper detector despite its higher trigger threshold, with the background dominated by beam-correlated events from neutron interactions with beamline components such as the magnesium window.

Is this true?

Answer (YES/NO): NO